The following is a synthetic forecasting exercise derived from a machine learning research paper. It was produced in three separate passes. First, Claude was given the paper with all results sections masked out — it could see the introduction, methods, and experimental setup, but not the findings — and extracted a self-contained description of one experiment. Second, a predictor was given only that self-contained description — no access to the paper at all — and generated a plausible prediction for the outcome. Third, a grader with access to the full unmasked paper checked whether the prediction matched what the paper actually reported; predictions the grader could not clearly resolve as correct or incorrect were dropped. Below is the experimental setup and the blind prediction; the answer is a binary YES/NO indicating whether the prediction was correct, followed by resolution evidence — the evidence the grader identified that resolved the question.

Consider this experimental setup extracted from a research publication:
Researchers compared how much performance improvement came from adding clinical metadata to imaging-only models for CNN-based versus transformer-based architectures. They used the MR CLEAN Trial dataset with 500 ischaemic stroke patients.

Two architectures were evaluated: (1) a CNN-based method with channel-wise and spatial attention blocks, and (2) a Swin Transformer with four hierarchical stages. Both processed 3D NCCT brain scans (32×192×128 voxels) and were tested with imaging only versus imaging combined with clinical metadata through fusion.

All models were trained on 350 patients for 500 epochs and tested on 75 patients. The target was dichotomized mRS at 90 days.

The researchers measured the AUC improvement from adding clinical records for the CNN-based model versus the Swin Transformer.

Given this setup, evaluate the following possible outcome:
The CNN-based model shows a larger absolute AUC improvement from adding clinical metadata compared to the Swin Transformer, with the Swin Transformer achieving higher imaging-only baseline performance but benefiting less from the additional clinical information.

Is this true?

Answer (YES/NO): NO